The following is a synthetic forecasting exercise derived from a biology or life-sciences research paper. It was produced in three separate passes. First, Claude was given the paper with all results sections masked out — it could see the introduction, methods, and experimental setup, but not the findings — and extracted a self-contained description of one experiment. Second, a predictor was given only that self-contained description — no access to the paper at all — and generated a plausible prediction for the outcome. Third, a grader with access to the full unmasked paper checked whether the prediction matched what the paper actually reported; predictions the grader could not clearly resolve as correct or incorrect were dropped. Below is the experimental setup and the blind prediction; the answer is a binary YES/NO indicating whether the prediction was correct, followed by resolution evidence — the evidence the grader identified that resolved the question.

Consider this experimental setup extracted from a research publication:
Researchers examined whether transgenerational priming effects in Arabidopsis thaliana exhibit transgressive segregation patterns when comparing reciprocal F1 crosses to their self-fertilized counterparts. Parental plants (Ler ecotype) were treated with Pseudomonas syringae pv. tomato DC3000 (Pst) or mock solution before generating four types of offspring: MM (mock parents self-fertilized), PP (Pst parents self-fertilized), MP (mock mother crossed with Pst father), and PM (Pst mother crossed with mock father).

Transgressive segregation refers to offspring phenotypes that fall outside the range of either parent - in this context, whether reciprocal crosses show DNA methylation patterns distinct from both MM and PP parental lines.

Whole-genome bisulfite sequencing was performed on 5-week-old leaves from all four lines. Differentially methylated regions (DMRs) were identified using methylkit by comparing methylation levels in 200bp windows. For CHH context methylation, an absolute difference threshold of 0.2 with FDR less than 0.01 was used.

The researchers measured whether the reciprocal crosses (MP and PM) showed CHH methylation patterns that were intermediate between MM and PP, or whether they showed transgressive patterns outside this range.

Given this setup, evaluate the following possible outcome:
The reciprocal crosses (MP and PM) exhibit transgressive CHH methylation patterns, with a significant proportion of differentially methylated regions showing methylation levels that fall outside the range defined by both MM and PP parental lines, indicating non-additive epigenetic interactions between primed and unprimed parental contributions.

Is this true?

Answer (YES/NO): YES